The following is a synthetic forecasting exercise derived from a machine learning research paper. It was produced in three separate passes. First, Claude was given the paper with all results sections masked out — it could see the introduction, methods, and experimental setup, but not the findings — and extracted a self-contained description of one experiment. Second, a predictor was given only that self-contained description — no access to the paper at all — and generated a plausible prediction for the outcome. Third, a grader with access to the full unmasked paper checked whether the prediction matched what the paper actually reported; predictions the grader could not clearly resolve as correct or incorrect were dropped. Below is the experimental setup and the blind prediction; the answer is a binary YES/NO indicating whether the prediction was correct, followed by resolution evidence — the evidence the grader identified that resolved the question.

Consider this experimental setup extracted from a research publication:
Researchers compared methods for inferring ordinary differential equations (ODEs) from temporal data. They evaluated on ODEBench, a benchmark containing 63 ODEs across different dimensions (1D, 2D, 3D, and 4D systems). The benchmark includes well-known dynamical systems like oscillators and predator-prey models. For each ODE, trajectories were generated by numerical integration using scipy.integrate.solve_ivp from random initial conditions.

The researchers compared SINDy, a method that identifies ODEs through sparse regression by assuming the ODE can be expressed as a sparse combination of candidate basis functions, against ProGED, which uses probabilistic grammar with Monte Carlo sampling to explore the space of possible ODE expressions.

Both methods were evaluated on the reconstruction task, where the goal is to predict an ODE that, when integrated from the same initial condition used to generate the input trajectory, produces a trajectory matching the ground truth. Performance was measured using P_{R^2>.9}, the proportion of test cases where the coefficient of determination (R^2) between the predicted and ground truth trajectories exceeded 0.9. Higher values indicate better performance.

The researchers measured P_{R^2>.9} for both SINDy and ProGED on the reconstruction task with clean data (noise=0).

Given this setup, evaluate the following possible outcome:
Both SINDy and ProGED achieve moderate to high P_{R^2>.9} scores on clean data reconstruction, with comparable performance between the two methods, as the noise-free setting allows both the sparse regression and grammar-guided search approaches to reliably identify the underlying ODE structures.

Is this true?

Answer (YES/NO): NO